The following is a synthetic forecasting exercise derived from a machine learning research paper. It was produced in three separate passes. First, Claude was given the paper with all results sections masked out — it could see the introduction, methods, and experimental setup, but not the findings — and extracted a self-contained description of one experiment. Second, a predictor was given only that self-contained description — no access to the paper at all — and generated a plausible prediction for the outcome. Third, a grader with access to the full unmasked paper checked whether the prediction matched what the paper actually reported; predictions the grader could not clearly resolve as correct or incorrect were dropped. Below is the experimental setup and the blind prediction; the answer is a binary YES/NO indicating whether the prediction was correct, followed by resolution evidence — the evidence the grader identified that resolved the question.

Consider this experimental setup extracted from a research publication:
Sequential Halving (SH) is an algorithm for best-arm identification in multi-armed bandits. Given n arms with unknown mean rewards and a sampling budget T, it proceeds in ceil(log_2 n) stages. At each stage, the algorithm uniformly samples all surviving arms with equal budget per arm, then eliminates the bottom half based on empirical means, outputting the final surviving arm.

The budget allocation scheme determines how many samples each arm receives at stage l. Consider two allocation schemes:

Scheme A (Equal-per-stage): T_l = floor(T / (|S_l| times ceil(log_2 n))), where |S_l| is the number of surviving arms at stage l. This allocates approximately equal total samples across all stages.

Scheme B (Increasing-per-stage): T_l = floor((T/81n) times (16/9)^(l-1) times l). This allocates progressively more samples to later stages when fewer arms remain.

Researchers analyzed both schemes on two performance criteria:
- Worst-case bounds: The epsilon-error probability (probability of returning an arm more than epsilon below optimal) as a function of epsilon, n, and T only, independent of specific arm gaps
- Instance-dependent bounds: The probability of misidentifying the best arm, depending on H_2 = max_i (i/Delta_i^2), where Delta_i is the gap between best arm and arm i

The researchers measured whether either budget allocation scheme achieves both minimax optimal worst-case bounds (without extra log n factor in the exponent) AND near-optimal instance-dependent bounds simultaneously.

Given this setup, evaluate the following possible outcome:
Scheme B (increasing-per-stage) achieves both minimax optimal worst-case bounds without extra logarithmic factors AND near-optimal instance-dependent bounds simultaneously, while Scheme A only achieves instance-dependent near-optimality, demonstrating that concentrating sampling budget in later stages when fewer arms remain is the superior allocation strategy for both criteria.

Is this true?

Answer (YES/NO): NO